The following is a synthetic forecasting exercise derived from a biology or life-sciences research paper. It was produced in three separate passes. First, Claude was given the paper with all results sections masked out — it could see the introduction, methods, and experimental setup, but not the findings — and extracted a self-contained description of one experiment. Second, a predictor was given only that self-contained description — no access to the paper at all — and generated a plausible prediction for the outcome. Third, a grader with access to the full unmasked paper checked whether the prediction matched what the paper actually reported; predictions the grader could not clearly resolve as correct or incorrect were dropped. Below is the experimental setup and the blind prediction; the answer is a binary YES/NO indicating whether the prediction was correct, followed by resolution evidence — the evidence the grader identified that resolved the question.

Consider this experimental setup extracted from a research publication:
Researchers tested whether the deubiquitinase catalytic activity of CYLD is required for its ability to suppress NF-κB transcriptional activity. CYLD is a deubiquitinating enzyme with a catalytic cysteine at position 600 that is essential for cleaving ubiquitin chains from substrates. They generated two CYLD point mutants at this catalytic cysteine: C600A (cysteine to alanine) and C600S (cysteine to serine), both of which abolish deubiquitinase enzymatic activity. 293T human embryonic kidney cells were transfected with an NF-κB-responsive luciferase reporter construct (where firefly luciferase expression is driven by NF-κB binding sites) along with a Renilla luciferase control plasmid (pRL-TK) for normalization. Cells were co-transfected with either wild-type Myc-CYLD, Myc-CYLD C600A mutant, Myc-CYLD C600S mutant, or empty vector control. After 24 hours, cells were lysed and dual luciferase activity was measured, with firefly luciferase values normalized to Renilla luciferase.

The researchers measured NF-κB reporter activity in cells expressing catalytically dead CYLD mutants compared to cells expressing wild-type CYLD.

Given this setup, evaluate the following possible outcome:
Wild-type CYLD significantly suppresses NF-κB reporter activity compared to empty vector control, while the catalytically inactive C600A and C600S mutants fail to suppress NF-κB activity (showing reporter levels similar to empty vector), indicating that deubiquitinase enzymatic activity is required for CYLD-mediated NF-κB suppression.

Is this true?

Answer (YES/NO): YES